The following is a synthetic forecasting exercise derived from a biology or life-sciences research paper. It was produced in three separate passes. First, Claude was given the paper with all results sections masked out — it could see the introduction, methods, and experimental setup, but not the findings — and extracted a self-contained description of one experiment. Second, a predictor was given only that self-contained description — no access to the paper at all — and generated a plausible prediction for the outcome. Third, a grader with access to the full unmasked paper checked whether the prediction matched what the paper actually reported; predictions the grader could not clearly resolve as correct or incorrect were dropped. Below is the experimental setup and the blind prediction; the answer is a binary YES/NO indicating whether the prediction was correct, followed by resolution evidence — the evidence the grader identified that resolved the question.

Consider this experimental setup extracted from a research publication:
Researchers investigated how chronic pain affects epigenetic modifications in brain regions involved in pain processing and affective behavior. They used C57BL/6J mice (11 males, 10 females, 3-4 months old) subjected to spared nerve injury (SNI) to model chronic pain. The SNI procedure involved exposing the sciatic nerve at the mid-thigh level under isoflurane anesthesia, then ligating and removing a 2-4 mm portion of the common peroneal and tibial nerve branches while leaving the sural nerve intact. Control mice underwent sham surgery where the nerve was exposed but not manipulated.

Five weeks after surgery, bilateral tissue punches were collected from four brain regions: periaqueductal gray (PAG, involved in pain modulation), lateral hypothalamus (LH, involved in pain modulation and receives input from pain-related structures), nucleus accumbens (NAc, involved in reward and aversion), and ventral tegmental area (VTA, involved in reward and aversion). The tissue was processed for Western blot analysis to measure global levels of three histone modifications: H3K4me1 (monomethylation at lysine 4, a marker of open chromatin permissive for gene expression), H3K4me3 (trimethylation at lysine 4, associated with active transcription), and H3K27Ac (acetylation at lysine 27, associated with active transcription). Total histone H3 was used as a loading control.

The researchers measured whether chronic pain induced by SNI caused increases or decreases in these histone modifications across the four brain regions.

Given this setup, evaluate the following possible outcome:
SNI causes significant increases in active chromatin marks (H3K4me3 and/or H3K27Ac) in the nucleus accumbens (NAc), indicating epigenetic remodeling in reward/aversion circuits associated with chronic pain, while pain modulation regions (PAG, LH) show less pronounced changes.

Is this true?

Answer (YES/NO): NO